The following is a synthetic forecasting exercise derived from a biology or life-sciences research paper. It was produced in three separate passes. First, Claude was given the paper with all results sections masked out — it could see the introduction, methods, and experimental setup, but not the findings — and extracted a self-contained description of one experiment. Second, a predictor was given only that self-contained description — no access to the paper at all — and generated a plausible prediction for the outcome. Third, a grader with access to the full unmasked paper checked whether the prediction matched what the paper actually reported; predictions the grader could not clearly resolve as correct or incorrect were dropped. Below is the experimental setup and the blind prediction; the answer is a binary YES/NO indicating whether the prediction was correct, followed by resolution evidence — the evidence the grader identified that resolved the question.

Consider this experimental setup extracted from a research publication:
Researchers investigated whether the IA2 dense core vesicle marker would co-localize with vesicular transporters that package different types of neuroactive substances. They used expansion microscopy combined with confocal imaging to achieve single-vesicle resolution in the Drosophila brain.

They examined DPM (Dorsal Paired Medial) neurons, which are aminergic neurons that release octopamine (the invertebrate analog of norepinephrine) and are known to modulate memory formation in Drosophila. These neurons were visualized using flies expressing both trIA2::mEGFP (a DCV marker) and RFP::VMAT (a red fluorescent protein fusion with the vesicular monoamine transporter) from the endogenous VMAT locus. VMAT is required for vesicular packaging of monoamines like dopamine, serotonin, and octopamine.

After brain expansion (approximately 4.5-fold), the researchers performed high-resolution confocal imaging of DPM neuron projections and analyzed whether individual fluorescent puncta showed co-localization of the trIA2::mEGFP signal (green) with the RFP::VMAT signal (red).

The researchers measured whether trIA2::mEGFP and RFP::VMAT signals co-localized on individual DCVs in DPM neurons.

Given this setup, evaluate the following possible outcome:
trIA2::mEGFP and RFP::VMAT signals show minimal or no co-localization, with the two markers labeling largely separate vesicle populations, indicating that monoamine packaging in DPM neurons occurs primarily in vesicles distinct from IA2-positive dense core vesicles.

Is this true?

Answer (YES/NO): NO